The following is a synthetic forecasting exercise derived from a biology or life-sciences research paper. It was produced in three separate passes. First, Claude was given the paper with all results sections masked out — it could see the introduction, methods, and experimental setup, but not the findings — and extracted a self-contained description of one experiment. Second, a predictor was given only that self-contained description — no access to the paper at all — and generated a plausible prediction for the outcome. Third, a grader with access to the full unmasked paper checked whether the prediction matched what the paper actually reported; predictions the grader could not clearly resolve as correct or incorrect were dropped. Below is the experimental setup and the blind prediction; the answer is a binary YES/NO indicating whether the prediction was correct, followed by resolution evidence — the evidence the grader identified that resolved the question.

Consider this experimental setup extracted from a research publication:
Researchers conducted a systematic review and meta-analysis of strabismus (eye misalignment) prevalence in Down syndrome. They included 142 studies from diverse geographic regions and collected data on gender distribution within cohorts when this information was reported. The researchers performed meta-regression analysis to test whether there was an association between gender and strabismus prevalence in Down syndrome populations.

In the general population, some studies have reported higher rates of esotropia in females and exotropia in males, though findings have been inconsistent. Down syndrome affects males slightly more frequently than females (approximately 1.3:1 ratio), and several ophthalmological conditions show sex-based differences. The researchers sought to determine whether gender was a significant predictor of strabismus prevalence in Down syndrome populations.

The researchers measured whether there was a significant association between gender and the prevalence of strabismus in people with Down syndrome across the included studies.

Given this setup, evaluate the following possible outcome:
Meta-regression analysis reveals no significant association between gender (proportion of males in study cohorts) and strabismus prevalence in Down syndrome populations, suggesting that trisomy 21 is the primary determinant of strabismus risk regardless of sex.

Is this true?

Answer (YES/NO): YES